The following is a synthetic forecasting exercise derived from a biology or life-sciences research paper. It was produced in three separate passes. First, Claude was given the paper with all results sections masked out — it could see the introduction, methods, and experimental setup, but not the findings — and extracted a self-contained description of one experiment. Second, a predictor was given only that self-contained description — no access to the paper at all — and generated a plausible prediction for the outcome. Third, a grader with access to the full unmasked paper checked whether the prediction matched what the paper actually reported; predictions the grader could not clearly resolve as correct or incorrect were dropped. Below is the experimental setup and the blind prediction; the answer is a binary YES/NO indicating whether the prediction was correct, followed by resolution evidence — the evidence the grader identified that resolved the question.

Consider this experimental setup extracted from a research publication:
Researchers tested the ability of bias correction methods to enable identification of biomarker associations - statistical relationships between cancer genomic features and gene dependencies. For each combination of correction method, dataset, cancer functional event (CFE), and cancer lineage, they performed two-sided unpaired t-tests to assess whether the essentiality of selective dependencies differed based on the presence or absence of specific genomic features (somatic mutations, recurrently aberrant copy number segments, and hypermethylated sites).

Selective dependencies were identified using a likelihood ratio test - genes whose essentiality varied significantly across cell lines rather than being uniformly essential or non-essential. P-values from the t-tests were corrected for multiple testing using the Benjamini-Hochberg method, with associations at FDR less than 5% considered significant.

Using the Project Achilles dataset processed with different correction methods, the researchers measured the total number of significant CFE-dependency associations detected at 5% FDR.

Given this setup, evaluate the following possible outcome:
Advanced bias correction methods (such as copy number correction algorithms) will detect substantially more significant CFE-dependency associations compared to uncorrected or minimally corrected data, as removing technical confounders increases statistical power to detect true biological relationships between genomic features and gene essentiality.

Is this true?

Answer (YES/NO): YES